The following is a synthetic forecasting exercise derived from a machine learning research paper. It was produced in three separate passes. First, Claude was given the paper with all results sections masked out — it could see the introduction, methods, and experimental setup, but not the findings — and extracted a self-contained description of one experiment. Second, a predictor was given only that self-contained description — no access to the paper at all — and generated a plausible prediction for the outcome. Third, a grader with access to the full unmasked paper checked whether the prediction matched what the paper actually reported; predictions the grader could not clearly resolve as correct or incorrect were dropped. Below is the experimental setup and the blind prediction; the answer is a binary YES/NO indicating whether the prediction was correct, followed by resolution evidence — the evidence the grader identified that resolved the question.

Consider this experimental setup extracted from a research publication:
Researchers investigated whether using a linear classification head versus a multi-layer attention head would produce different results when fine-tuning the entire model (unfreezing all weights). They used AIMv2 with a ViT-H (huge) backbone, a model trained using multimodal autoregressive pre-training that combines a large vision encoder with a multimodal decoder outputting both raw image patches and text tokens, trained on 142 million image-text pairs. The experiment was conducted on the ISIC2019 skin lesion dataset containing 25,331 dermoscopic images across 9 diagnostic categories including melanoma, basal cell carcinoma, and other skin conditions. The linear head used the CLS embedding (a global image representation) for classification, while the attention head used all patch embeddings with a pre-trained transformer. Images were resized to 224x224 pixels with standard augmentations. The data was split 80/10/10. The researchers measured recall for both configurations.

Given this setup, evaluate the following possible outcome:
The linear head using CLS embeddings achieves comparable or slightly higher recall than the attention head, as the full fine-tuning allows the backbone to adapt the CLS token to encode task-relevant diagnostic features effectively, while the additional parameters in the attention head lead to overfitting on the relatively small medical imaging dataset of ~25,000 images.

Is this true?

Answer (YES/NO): YES